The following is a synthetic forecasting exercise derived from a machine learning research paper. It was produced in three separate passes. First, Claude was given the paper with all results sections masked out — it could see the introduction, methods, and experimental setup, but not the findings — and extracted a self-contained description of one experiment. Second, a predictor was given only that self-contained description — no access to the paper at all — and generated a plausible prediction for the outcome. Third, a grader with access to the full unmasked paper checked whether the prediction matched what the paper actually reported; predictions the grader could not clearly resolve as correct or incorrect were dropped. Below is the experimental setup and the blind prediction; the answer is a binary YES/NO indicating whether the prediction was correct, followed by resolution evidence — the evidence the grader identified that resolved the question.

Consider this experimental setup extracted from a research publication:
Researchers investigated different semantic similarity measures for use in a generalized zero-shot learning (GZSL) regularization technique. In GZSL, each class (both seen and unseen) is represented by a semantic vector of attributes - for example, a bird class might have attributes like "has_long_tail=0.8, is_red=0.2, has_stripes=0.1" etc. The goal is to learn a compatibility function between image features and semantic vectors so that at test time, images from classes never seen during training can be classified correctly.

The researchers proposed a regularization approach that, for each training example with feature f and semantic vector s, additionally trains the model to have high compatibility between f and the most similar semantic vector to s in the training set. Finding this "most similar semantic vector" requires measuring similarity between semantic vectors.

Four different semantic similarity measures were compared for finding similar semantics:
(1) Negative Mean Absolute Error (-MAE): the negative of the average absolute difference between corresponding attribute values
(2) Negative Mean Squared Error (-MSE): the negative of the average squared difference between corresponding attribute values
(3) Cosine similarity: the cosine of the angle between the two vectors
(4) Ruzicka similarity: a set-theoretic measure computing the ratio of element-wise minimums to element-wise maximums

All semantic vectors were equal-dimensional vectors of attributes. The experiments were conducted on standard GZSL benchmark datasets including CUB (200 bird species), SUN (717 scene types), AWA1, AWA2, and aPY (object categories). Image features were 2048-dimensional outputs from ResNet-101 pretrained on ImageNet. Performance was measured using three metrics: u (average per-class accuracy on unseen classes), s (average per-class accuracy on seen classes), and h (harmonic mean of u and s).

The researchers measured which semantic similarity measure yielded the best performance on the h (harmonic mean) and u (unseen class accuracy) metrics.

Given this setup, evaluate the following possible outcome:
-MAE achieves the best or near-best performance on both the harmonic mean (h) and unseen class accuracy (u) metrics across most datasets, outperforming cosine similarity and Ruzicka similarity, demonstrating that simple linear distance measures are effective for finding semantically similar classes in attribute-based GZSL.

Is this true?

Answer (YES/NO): YES